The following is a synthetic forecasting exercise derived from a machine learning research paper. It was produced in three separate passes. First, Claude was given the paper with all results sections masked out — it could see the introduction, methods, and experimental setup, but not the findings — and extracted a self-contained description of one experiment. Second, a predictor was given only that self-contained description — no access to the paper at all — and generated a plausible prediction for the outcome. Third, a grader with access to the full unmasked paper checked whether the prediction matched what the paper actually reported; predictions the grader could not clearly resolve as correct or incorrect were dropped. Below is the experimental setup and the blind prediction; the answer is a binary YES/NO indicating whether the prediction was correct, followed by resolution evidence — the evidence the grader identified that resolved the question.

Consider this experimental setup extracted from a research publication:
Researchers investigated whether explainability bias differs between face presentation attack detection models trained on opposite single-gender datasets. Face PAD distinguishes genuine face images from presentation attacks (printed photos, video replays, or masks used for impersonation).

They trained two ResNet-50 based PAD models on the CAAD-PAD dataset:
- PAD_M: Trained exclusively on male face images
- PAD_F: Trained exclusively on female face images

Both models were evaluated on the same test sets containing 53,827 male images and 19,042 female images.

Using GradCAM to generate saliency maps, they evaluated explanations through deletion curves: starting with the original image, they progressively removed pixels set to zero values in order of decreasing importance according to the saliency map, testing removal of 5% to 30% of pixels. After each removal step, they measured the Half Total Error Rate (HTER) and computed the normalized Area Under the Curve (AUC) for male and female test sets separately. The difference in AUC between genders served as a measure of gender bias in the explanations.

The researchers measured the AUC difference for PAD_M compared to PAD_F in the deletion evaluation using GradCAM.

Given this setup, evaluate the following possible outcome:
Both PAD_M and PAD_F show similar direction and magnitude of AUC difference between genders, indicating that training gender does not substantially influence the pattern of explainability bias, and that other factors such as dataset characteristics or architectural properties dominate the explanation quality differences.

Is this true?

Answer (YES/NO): NO